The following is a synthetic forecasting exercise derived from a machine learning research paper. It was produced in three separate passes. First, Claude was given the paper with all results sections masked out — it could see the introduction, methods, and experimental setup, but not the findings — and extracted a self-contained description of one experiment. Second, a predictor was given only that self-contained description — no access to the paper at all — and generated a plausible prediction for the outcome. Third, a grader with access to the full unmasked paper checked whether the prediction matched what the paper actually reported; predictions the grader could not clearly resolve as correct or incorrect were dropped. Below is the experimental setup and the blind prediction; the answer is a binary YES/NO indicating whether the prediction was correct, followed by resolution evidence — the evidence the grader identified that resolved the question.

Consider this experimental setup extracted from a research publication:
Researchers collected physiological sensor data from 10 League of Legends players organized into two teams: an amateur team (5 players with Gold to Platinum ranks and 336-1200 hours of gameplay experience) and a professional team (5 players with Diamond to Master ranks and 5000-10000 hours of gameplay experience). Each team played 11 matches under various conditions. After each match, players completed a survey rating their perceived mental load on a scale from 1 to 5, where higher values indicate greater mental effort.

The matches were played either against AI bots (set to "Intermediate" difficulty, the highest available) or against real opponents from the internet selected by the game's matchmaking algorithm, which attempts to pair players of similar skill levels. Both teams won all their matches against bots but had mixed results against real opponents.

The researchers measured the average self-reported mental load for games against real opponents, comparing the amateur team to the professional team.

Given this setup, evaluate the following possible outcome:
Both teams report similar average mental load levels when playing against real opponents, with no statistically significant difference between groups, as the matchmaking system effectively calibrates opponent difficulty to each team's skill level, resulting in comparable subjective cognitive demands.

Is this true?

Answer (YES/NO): NO